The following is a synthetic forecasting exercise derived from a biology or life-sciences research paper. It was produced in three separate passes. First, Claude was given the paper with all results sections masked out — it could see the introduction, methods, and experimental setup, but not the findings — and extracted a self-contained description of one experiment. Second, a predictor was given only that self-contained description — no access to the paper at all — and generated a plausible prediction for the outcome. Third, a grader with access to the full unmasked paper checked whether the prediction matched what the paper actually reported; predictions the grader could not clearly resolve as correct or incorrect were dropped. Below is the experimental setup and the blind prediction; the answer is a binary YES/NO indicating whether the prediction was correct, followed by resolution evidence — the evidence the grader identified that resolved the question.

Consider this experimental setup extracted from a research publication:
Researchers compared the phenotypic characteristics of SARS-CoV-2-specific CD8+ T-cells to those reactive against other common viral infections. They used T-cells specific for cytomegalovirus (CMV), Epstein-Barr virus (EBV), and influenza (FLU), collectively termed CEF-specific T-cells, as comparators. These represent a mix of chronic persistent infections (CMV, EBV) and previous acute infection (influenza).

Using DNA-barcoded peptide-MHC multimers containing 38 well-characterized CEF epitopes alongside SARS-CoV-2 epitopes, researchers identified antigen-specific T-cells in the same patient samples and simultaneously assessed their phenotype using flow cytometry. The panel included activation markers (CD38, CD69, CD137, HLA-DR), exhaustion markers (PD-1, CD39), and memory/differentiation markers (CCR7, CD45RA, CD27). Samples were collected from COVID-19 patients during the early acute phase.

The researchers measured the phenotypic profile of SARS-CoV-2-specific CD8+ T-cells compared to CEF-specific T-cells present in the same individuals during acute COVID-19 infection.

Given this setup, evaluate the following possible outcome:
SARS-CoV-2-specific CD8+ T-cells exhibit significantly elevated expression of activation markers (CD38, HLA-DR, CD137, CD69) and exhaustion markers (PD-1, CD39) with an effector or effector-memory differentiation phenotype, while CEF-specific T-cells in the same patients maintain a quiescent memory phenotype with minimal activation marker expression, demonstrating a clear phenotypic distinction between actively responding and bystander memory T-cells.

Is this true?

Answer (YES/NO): YES